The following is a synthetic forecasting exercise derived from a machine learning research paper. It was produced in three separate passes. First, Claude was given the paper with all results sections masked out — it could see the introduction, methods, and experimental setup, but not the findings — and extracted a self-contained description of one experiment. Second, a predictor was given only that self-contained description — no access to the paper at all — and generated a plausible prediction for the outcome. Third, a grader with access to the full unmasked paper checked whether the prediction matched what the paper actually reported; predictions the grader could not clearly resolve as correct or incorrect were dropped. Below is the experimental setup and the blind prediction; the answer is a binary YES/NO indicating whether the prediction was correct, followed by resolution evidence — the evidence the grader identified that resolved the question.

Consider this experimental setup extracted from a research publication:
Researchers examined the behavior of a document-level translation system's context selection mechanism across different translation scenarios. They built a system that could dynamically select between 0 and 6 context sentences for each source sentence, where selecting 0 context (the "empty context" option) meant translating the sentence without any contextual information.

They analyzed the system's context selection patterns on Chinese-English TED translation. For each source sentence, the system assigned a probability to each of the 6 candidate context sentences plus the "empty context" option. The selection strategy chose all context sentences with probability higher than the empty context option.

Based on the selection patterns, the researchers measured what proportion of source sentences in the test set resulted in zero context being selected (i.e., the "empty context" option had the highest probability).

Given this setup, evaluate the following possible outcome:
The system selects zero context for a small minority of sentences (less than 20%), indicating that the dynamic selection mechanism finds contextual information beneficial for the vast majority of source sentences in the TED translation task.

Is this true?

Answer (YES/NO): NO